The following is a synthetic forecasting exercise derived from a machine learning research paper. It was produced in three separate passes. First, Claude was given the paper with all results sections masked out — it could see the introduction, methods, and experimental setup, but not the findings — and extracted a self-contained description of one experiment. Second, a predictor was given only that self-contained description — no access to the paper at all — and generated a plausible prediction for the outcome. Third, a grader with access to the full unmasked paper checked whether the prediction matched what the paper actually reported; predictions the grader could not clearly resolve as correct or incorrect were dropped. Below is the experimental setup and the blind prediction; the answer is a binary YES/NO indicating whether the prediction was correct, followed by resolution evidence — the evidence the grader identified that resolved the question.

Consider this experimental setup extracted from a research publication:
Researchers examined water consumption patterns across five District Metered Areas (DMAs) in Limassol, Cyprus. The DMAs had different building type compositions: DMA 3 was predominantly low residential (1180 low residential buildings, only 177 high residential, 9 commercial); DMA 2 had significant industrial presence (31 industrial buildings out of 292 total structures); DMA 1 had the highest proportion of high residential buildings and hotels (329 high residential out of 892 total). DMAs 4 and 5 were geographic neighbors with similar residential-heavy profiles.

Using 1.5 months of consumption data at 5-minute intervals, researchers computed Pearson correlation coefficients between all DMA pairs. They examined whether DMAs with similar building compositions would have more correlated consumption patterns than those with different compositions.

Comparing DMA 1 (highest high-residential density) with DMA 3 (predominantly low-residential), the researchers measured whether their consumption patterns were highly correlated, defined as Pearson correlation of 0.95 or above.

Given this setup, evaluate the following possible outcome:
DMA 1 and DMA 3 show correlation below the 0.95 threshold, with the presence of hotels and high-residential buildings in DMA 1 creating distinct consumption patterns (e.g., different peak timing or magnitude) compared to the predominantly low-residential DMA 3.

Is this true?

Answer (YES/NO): YES